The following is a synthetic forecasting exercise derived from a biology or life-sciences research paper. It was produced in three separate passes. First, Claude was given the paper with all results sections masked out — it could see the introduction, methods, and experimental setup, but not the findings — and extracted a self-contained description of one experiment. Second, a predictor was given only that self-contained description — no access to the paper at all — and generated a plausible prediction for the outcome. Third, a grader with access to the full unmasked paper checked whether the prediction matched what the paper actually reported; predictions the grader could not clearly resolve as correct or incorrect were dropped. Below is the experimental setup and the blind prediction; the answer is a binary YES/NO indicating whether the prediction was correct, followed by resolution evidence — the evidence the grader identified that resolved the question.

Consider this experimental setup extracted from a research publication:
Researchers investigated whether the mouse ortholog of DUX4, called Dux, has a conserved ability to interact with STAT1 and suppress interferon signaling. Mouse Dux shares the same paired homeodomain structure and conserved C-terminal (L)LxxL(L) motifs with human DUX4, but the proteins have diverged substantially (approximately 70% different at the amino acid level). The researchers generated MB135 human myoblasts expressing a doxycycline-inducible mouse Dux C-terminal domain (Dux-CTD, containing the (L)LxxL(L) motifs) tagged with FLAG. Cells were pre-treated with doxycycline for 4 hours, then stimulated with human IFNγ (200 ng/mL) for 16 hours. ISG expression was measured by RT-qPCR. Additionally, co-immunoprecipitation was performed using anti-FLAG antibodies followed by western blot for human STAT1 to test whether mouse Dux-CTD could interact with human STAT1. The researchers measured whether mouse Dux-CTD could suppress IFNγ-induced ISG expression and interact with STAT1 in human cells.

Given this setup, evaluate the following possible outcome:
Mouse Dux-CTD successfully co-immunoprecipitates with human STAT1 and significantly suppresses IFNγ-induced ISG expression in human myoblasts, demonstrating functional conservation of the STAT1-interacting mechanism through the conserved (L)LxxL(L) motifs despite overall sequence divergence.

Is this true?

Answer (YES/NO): YES